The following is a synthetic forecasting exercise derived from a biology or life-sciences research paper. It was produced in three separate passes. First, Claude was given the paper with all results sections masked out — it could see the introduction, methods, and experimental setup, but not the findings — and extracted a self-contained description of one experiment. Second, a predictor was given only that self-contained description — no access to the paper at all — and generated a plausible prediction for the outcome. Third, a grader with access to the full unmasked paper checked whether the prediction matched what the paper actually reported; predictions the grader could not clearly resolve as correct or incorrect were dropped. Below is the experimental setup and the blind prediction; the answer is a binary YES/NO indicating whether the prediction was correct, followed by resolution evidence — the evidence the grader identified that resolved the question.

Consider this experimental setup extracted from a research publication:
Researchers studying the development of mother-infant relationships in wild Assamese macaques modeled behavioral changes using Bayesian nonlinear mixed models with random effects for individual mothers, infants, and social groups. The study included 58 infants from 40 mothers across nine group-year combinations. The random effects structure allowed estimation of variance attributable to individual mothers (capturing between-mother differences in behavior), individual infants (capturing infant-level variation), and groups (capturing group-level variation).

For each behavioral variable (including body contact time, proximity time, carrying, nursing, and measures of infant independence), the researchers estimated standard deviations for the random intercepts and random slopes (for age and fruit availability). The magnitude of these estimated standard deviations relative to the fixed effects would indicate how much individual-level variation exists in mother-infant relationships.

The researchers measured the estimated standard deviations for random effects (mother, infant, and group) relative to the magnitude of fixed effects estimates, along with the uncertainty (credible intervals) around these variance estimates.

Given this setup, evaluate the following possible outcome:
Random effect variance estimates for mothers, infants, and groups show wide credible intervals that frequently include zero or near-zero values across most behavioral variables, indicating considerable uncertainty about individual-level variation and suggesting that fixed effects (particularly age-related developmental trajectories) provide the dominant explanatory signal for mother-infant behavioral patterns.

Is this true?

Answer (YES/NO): NO